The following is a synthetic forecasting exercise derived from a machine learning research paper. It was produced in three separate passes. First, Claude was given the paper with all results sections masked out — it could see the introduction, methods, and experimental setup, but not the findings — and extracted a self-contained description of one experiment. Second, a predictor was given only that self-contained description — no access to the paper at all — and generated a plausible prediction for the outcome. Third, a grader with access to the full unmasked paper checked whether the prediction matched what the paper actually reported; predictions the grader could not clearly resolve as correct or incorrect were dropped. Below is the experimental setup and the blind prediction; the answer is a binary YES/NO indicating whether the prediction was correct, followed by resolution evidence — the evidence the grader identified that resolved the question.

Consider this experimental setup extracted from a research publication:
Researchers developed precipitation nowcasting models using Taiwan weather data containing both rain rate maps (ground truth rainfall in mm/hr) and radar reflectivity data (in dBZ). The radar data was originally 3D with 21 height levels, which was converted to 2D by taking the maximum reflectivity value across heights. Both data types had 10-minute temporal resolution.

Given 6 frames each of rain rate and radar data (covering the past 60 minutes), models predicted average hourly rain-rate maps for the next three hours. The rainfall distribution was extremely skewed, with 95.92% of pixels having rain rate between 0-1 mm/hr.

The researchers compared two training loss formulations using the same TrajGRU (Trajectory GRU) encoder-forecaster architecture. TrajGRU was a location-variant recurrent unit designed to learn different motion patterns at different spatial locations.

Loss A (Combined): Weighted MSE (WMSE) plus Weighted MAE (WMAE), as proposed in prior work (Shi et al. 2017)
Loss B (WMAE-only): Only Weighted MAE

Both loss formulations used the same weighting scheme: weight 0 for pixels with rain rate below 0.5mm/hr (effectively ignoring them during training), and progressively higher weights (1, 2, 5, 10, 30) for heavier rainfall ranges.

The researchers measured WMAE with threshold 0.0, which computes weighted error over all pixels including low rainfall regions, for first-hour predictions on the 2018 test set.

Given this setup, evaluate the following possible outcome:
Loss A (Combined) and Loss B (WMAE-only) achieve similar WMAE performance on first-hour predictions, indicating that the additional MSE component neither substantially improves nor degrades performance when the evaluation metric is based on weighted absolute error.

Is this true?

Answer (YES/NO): NO